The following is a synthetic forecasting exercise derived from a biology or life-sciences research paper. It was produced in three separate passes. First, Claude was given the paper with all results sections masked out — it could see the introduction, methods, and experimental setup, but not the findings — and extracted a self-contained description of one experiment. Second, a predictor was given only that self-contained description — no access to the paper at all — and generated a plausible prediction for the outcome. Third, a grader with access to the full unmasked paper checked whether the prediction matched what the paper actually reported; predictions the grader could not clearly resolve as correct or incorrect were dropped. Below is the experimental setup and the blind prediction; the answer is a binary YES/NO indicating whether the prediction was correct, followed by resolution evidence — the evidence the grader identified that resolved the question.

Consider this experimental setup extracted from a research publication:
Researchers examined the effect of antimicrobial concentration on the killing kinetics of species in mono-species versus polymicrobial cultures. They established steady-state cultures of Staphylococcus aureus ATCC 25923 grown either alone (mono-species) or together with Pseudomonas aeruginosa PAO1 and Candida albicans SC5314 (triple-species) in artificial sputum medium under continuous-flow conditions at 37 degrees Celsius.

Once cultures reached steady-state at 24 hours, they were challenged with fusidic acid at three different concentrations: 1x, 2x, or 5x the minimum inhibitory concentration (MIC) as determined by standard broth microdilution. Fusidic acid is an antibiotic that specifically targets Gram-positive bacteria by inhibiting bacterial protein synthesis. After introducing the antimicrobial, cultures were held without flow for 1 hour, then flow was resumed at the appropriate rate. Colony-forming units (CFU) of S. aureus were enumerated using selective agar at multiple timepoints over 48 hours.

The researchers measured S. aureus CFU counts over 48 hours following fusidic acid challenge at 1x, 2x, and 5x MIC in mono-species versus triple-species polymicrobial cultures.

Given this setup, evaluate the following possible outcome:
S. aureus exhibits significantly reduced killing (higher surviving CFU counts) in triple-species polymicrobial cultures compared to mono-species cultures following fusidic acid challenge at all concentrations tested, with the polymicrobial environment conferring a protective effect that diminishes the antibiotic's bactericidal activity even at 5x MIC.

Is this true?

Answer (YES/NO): NO